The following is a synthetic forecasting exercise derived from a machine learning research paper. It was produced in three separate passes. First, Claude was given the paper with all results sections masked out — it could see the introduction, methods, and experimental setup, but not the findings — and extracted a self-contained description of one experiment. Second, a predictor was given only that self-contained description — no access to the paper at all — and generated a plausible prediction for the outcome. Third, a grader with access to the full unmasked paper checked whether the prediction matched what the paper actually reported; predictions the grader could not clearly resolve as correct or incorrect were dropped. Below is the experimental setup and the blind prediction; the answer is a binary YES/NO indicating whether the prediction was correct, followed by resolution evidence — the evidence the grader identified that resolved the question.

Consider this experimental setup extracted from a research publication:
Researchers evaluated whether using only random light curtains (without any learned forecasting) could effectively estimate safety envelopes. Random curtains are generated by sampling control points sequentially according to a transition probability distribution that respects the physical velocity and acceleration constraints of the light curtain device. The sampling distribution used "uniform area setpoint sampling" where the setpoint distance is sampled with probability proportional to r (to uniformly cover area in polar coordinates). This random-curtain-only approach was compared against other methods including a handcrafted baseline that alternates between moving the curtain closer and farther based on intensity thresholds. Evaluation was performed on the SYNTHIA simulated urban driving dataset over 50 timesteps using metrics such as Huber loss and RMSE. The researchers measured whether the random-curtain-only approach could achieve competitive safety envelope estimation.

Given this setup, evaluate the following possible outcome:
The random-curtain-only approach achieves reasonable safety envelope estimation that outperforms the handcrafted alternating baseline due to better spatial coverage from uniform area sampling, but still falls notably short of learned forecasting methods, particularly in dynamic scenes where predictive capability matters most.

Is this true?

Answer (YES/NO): NO